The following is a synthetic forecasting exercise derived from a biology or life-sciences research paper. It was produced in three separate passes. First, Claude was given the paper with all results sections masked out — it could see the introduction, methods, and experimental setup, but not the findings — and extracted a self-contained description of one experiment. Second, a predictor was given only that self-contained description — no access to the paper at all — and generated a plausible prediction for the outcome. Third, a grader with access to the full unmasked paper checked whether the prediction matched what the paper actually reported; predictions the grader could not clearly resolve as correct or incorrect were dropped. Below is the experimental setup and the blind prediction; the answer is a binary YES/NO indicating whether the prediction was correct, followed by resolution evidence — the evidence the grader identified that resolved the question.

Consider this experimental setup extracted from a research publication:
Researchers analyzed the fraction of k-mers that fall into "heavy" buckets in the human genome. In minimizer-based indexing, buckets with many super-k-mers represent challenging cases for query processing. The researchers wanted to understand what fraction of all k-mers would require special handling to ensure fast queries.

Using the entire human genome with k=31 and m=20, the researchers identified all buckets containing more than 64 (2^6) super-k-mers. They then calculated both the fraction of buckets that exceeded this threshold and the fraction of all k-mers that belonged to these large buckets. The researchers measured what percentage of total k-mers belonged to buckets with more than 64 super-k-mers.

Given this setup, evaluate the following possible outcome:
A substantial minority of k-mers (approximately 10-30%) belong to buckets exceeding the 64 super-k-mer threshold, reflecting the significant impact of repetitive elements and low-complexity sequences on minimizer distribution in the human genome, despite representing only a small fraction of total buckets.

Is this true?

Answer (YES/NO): NO